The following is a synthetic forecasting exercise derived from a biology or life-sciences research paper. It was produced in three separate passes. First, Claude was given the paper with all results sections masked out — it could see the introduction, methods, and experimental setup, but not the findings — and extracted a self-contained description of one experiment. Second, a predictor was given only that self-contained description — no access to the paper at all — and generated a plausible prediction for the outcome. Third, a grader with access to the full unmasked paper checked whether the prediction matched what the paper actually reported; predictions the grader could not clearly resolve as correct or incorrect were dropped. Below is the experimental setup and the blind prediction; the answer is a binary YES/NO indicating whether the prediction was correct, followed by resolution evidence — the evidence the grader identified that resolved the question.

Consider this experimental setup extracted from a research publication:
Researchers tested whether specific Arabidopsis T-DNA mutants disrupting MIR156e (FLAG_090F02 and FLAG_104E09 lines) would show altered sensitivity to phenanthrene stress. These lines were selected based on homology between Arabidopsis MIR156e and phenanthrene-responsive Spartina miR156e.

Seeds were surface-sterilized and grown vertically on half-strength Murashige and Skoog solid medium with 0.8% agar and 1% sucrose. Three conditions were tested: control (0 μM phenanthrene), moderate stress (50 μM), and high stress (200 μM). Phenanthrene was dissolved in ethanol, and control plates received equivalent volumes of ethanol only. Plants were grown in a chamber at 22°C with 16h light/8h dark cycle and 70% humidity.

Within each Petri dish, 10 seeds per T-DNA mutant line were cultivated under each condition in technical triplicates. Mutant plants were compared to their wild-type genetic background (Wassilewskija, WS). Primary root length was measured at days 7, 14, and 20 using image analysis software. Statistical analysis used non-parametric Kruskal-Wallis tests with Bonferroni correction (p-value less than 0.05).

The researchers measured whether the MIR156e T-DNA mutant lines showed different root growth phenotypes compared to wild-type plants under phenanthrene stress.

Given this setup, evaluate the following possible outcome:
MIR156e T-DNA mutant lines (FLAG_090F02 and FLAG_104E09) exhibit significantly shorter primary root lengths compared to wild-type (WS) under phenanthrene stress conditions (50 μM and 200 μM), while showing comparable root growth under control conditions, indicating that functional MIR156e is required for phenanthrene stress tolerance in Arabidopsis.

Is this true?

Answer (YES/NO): NO